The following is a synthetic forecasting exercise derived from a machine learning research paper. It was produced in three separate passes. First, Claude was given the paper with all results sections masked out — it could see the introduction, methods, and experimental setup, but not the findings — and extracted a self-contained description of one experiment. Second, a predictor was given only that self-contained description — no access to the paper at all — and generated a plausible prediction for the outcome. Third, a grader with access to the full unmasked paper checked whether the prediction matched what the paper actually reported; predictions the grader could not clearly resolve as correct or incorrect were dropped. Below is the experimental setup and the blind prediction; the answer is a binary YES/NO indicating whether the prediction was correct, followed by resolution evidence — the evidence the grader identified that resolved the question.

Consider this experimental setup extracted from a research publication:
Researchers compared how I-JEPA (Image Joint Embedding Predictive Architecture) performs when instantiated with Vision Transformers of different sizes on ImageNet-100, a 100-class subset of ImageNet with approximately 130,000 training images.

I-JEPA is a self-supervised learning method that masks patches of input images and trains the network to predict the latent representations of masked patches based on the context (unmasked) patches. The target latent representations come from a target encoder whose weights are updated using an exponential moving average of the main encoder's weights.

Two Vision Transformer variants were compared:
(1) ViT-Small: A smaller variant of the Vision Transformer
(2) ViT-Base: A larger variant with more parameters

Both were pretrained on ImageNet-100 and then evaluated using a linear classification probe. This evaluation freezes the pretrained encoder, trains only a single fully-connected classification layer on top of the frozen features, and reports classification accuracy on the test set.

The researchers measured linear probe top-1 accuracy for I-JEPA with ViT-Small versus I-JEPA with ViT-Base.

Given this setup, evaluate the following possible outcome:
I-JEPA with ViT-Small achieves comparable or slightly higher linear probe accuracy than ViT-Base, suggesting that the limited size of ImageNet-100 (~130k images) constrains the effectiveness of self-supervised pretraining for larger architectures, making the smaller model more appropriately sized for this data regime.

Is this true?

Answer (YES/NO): NO